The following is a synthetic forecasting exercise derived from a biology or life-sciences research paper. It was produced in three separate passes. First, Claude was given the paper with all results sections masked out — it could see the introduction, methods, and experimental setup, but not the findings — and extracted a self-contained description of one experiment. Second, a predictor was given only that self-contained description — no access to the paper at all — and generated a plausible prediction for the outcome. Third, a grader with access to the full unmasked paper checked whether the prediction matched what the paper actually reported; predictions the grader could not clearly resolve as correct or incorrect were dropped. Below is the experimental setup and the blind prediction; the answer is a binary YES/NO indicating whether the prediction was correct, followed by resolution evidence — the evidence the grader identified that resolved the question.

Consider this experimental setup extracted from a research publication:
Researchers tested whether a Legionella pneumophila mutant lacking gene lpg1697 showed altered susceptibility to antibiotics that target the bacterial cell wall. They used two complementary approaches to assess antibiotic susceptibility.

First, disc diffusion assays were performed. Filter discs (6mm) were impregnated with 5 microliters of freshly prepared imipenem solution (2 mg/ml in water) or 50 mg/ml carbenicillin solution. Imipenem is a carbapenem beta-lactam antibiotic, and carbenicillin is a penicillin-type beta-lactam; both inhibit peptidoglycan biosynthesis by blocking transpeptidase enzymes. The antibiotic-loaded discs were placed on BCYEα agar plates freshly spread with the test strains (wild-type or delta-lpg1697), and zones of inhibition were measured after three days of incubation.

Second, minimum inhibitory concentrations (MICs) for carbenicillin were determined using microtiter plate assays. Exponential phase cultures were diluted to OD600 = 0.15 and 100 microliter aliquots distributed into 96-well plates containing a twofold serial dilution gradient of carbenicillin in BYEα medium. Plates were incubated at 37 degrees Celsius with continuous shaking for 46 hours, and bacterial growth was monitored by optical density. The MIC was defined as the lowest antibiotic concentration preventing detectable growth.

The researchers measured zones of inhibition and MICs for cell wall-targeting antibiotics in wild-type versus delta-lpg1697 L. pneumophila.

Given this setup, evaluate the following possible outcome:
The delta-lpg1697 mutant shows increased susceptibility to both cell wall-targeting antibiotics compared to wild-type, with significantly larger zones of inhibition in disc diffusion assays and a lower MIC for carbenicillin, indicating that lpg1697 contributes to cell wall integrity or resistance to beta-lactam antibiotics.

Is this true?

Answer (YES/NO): NO